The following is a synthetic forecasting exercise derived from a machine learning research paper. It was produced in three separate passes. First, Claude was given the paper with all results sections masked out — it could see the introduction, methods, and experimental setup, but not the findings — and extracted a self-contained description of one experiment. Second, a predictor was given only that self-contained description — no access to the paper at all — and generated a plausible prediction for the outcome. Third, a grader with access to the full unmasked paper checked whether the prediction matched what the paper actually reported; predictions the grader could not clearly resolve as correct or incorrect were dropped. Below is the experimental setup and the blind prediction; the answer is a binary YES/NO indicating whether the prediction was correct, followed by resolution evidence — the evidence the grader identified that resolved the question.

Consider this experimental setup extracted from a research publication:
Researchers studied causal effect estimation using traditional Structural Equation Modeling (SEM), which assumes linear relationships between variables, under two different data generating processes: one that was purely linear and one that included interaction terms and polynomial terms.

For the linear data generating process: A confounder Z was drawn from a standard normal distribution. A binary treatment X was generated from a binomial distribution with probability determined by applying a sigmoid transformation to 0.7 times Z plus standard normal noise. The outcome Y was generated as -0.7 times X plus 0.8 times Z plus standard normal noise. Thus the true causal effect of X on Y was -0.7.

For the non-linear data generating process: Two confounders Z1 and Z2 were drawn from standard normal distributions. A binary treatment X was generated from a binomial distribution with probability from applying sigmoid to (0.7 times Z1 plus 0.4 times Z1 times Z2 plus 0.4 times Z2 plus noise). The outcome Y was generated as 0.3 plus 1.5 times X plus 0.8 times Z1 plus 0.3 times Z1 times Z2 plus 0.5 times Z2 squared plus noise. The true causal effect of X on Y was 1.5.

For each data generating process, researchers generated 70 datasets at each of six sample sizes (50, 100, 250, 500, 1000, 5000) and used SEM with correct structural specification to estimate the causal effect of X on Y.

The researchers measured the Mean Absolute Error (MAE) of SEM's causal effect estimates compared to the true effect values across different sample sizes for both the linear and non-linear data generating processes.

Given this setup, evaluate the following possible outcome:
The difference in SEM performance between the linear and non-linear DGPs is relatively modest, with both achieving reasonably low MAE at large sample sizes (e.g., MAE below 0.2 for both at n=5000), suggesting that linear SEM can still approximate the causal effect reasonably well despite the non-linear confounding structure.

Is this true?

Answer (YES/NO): NO